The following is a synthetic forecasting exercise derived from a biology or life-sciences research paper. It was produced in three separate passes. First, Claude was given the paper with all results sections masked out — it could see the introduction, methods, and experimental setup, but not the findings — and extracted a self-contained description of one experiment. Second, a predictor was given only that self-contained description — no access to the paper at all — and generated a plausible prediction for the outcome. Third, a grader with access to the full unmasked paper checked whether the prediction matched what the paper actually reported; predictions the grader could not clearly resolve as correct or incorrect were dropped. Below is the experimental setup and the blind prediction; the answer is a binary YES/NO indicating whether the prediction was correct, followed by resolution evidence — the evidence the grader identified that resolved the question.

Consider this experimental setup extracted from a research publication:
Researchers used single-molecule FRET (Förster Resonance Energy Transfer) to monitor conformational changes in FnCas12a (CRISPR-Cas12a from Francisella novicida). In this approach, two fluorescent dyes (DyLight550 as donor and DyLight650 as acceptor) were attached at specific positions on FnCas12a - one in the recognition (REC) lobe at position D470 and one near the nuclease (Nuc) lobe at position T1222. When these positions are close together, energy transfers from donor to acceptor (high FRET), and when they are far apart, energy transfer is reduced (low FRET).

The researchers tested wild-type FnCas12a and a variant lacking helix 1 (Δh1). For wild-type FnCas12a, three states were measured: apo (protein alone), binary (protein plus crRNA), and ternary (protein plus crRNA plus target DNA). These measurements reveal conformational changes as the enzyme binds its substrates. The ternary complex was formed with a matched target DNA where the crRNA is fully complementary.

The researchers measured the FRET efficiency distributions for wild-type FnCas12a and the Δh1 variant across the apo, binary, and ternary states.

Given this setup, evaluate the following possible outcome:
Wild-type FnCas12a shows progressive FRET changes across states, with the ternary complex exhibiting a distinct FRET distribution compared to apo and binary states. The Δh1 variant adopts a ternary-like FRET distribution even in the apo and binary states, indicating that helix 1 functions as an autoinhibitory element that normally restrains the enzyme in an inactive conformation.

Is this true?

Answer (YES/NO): NO